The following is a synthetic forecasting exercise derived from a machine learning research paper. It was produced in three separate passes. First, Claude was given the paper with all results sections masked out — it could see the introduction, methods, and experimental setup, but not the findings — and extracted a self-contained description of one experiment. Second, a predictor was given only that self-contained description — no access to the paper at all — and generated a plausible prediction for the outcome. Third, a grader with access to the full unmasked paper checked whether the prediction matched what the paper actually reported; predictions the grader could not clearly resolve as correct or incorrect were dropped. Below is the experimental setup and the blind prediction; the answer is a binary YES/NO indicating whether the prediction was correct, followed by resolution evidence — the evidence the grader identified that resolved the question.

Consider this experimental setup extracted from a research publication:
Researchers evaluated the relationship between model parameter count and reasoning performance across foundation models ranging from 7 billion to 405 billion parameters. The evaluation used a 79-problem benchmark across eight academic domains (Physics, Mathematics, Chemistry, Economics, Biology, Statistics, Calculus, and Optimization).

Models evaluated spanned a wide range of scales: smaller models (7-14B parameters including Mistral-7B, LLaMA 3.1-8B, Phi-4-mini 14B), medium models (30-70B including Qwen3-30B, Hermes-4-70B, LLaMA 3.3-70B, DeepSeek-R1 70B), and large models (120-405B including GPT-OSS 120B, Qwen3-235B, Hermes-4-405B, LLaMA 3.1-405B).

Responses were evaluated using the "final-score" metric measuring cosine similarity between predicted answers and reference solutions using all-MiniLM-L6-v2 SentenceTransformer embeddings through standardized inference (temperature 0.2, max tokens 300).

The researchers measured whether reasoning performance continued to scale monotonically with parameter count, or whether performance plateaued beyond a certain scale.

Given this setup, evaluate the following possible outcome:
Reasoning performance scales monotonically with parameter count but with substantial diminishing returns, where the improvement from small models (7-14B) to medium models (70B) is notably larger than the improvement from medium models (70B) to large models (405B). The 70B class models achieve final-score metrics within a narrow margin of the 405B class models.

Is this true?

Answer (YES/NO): NO